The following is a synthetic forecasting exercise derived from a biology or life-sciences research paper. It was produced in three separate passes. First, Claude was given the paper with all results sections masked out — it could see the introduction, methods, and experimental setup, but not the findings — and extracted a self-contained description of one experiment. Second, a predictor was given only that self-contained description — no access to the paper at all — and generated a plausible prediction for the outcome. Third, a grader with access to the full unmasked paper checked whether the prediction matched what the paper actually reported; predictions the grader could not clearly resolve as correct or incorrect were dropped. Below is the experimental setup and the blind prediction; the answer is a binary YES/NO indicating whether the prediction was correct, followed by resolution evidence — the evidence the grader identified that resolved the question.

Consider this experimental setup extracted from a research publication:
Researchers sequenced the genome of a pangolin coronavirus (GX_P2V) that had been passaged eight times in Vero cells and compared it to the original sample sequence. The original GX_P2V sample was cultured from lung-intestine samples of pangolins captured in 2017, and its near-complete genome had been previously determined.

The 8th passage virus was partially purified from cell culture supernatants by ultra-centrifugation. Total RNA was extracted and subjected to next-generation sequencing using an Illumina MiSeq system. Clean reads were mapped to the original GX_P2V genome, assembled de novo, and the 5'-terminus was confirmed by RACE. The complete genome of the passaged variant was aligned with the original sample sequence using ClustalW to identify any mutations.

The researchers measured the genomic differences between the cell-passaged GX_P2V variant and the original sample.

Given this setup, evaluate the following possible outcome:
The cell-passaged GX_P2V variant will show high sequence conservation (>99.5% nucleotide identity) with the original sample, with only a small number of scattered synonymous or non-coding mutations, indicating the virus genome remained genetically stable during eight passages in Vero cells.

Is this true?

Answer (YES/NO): NO